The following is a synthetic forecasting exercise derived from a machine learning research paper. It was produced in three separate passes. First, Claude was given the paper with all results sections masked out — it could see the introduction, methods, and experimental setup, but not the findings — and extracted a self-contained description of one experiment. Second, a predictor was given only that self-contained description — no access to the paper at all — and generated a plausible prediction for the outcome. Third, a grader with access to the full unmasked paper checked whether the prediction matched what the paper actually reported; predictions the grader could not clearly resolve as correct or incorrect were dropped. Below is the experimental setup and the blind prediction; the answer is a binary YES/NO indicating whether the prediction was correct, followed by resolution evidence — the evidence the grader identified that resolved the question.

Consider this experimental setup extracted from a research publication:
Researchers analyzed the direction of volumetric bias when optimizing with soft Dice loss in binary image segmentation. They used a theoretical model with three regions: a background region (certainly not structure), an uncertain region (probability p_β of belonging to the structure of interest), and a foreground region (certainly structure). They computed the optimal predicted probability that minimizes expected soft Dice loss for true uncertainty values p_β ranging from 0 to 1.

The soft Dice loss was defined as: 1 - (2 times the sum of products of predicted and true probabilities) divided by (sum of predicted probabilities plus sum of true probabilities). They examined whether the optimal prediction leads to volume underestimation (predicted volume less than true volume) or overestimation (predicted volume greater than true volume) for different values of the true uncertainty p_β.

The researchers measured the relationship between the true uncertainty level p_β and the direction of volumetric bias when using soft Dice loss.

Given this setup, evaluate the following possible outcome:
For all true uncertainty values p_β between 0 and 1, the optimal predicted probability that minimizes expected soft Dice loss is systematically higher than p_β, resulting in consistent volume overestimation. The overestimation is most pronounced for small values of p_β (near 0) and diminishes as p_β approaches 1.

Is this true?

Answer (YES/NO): NO